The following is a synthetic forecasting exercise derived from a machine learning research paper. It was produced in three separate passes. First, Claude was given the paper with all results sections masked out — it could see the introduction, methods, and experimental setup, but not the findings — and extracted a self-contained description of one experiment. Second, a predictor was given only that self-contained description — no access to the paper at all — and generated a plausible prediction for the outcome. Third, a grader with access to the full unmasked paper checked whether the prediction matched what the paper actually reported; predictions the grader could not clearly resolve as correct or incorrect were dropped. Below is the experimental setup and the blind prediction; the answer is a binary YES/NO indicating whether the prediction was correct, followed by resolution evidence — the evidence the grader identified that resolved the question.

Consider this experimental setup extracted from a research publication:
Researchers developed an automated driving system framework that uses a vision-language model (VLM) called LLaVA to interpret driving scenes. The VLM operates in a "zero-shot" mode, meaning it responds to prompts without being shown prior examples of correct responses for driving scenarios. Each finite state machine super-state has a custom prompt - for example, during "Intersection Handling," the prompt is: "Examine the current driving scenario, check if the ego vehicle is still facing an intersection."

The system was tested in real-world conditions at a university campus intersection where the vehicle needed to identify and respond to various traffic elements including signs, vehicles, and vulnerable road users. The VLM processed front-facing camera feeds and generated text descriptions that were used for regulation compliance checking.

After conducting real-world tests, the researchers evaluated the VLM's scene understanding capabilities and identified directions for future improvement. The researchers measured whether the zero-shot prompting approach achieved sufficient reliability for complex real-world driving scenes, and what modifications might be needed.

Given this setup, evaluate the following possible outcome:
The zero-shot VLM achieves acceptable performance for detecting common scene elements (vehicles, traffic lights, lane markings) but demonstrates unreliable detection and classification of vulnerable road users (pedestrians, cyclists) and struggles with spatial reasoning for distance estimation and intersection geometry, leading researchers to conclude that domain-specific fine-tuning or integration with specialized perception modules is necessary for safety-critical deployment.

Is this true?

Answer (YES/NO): NO